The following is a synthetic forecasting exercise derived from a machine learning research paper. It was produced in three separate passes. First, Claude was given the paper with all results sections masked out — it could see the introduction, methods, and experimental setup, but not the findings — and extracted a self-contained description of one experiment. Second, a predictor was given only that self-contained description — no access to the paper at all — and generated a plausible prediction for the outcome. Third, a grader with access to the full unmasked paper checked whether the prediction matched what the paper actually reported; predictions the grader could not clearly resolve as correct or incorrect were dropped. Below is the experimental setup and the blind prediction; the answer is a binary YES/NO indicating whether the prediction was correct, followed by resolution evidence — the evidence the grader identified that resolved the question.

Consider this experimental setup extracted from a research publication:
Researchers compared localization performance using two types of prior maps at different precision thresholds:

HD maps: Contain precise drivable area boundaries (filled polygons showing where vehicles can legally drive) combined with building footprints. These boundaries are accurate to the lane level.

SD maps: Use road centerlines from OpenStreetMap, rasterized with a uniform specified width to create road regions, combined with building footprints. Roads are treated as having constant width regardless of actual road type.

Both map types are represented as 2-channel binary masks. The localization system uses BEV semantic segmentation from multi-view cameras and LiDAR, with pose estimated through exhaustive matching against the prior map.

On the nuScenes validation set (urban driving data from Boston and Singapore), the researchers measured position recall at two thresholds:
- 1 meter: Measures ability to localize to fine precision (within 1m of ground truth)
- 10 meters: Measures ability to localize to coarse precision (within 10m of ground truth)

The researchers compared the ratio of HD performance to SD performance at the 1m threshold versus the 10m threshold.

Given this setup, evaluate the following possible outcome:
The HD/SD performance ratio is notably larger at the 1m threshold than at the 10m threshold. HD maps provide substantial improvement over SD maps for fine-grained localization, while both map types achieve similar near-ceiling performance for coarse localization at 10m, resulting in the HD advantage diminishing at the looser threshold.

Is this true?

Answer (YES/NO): YES